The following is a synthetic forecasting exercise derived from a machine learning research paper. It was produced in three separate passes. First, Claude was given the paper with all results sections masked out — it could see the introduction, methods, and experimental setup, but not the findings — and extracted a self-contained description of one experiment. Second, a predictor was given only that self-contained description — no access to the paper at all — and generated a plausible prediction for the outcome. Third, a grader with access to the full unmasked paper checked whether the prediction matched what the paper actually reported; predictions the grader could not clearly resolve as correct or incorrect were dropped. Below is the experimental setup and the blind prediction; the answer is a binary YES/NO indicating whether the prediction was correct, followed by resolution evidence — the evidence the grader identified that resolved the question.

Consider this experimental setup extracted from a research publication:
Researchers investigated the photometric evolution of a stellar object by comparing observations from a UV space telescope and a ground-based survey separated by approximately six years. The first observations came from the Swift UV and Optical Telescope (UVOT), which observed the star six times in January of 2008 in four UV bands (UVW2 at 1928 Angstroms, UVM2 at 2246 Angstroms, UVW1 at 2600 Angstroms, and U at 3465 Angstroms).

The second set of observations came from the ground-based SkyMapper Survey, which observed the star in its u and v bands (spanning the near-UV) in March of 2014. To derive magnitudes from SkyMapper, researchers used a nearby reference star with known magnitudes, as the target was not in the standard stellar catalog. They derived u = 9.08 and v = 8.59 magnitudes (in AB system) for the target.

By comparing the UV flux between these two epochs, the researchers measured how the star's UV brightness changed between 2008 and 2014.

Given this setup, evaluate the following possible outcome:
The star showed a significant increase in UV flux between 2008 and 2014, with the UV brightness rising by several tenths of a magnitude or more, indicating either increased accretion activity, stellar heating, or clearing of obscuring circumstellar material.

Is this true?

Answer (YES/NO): YES